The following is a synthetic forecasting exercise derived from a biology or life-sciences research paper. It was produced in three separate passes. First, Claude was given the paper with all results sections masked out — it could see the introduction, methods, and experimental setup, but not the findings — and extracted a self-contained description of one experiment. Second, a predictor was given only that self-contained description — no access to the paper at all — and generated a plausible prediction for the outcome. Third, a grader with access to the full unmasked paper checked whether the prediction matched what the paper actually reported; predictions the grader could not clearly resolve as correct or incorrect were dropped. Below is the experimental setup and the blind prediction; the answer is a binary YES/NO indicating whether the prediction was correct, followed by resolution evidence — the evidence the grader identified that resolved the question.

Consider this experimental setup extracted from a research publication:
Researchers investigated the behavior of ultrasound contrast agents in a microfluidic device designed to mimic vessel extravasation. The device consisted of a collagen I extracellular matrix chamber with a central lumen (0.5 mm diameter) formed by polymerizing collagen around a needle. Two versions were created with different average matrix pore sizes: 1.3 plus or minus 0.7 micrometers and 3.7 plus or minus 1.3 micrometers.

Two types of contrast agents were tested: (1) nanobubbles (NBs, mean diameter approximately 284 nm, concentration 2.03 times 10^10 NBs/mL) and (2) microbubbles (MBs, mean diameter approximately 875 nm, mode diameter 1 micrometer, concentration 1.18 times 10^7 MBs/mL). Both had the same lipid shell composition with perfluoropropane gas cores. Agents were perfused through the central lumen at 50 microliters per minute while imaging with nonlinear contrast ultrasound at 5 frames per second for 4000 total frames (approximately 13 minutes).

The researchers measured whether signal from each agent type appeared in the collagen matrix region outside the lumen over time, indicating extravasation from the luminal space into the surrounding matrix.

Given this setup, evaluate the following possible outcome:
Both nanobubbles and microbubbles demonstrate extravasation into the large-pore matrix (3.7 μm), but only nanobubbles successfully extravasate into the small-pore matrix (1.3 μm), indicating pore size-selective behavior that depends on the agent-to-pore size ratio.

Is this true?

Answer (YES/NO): NO